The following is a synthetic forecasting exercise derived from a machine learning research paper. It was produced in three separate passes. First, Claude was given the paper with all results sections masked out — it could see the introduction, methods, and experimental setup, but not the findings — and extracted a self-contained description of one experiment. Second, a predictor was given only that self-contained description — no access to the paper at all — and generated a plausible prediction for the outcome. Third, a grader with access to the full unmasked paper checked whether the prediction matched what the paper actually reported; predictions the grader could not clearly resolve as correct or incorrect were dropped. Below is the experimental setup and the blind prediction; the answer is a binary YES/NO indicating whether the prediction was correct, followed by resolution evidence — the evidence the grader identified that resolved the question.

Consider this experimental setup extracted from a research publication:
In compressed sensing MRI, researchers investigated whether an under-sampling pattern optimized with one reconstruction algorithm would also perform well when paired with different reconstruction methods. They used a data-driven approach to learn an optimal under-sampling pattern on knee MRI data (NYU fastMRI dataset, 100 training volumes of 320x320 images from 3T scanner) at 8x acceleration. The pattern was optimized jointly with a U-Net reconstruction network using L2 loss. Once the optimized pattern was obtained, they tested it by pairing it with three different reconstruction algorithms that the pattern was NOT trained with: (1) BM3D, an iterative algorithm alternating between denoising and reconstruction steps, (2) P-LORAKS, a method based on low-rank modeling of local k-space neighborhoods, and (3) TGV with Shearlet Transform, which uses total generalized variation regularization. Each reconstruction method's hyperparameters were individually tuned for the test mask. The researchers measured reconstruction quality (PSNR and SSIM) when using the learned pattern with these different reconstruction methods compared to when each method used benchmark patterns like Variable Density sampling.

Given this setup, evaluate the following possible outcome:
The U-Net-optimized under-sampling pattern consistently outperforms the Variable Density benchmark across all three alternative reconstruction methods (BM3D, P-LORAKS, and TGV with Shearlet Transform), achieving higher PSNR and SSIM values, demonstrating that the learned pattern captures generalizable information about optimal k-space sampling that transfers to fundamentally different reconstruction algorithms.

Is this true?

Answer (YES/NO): YES